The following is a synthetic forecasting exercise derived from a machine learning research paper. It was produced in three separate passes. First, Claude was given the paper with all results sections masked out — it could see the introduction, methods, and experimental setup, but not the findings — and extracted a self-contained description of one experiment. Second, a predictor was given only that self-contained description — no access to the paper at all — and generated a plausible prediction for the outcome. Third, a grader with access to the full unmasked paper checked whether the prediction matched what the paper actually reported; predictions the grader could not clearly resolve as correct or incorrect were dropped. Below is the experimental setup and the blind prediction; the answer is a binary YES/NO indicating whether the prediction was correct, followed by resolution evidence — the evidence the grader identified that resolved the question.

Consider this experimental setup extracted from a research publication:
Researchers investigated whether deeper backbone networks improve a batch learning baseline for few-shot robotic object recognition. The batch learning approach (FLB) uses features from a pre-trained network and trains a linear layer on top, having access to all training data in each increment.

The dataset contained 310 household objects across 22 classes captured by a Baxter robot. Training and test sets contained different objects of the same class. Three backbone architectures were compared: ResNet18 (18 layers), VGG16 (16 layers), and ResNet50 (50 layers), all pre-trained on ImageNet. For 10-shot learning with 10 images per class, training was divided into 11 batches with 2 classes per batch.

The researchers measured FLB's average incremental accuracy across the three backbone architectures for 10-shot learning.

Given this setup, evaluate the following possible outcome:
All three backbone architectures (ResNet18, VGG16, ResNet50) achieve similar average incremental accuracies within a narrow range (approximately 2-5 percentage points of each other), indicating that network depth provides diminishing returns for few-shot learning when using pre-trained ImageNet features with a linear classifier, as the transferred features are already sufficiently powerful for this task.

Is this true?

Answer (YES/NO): NO